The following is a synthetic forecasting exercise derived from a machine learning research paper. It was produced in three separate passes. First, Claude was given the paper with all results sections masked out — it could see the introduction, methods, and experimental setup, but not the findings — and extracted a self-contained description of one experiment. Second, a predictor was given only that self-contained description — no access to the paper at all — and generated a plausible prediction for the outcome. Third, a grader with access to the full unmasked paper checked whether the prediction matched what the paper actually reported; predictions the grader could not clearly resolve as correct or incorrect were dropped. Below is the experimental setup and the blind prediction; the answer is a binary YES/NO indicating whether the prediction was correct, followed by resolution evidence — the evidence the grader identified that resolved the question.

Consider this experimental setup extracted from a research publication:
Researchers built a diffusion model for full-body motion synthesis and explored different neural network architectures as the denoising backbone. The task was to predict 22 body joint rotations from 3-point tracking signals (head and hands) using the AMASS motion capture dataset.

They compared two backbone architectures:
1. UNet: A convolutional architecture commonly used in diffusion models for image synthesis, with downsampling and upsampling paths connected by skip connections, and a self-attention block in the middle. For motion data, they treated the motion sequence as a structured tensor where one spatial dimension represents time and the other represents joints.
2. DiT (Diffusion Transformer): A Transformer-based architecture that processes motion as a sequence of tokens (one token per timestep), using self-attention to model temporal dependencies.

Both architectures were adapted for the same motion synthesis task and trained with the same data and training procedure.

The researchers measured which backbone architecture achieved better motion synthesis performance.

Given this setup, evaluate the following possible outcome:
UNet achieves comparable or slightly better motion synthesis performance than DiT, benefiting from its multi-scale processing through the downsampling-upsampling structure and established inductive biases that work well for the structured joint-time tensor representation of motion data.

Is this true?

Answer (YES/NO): NO